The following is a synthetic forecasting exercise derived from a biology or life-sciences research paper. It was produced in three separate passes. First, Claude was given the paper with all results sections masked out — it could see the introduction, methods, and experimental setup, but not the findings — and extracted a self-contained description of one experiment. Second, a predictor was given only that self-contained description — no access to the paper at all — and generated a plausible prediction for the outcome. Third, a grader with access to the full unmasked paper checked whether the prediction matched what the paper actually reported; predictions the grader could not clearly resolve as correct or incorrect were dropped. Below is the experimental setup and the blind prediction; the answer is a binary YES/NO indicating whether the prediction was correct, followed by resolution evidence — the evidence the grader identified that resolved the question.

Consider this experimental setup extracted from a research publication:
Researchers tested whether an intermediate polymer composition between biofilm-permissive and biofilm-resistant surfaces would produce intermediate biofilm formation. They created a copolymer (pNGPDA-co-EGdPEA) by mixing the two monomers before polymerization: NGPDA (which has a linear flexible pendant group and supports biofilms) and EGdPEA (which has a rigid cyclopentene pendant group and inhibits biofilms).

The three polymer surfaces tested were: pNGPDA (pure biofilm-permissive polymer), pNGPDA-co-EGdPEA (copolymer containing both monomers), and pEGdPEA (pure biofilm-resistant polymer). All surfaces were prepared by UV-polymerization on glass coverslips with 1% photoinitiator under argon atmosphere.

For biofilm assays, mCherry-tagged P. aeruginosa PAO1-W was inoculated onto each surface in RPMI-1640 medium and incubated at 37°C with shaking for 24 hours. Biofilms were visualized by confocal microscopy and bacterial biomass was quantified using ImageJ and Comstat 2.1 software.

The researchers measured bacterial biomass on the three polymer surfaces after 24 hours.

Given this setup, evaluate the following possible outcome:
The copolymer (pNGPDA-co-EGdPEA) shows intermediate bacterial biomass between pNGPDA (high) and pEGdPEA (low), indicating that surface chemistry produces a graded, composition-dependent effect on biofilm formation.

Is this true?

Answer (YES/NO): YES